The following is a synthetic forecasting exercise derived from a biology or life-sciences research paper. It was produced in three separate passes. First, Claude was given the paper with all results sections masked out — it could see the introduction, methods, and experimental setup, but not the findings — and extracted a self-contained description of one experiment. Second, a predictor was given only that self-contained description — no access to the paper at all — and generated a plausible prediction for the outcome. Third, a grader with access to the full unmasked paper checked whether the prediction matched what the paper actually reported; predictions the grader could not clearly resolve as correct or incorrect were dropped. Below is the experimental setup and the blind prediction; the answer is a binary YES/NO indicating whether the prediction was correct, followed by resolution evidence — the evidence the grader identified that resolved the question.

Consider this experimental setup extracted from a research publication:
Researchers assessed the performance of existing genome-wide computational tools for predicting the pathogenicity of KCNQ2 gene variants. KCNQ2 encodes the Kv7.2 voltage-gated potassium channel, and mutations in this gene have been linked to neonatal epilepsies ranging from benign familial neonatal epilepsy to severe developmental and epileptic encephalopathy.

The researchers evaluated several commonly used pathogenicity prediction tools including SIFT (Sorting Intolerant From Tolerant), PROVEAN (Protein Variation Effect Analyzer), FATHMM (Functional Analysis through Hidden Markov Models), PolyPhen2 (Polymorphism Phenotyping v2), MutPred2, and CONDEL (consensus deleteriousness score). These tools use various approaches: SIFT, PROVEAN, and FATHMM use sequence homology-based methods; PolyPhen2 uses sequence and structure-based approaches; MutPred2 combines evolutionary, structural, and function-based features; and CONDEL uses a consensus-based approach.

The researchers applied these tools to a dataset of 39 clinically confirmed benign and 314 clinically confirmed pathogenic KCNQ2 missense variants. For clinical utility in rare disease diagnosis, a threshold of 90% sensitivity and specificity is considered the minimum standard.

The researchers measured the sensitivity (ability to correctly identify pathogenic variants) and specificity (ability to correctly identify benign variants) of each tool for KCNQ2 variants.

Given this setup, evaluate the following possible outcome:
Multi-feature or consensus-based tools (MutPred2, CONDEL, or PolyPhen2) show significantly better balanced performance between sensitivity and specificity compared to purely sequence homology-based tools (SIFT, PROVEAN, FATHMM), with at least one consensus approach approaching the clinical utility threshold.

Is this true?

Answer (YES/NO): NO